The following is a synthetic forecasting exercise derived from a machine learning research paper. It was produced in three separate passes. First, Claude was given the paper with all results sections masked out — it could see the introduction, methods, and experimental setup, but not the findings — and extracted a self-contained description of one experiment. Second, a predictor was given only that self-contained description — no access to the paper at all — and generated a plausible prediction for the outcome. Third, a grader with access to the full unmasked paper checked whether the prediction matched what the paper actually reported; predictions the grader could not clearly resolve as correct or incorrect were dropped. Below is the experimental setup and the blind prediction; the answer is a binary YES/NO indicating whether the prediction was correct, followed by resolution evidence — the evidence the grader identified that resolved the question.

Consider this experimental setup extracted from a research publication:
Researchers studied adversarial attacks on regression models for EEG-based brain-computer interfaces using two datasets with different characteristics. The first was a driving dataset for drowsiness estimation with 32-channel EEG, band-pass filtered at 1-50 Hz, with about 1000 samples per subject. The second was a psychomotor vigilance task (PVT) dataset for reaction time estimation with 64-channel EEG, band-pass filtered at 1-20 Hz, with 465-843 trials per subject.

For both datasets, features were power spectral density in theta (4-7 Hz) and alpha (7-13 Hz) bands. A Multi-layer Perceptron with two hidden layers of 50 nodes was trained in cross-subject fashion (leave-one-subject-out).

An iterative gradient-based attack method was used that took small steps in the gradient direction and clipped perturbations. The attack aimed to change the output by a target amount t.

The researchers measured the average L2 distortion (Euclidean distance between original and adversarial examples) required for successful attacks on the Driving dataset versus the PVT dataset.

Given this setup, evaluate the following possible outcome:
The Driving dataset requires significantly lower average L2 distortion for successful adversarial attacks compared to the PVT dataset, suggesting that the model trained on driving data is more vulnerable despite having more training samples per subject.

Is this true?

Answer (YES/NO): YES